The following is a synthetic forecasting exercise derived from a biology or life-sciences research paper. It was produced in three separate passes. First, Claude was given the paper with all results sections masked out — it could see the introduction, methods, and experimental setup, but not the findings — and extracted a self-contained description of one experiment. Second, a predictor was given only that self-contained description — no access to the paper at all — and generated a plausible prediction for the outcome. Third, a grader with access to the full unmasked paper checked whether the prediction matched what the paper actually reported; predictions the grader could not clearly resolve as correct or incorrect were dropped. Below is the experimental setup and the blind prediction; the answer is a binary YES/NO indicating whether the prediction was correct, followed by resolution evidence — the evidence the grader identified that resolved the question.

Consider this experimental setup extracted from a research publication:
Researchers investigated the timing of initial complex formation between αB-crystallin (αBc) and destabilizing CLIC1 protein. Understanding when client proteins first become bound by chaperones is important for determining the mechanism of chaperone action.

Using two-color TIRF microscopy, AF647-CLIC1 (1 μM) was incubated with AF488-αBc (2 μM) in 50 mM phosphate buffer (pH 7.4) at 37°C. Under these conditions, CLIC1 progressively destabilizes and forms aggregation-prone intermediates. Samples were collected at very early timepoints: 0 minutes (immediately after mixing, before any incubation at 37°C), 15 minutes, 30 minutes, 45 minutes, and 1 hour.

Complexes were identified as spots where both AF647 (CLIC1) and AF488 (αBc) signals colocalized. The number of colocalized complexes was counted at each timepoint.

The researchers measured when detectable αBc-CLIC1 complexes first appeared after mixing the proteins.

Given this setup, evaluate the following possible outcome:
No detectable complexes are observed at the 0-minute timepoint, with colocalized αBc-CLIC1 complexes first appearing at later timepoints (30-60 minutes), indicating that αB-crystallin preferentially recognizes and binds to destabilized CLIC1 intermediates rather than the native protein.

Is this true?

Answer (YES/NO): NO